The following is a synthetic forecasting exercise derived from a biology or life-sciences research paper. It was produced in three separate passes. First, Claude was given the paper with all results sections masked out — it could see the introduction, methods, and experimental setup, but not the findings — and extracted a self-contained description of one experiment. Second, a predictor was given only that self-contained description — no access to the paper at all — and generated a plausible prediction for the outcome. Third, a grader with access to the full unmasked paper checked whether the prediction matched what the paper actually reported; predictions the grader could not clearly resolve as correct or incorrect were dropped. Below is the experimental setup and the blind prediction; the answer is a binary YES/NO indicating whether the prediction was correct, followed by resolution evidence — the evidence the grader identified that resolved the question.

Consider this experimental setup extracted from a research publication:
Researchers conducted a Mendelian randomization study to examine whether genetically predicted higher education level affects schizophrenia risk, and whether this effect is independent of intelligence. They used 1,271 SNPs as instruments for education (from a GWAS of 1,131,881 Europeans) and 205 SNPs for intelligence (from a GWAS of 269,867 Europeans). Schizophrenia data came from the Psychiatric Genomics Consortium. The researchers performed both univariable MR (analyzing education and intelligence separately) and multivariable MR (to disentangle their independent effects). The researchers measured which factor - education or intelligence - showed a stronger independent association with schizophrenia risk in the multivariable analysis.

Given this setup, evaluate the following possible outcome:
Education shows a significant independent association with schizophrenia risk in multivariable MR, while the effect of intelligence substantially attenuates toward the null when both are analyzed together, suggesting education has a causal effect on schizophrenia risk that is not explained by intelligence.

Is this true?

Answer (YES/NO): NO